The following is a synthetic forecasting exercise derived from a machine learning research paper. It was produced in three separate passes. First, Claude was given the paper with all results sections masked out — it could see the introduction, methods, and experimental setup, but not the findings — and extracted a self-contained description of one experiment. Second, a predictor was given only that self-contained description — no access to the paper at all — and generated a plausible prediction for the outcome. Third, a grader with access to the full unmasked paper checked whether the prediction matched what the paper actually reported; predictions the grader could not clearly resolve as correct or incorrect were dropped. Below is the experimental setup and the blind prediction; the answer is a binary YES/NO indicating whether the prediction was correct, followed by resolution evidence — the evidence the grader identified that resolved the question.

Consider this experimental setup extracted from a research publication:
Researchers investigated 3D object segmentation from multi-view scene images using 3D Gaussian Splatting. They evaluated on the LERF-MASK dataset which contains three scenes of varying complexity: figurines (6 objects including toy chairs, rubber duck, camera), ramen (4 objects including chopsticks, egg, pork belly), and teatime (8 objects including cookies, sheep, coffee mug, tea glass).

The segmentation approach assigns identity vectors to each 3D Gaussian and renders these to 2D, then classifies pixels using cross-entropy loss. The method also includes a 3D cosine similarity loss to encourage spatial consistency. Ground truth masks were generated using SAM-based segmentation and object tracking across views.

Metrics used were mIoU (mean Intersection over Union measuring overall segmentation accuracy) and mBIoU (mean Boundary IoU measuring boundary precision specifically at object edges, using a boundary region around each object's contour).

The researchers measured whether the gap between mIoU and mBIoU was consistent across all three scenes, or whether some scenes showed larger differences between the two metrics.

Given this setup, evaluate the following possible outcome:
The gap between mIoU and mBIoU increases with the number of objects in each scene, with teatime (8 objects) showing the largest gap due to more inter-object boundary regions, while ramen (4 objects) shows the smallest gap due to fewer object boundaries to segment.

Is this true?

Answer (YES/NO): NO